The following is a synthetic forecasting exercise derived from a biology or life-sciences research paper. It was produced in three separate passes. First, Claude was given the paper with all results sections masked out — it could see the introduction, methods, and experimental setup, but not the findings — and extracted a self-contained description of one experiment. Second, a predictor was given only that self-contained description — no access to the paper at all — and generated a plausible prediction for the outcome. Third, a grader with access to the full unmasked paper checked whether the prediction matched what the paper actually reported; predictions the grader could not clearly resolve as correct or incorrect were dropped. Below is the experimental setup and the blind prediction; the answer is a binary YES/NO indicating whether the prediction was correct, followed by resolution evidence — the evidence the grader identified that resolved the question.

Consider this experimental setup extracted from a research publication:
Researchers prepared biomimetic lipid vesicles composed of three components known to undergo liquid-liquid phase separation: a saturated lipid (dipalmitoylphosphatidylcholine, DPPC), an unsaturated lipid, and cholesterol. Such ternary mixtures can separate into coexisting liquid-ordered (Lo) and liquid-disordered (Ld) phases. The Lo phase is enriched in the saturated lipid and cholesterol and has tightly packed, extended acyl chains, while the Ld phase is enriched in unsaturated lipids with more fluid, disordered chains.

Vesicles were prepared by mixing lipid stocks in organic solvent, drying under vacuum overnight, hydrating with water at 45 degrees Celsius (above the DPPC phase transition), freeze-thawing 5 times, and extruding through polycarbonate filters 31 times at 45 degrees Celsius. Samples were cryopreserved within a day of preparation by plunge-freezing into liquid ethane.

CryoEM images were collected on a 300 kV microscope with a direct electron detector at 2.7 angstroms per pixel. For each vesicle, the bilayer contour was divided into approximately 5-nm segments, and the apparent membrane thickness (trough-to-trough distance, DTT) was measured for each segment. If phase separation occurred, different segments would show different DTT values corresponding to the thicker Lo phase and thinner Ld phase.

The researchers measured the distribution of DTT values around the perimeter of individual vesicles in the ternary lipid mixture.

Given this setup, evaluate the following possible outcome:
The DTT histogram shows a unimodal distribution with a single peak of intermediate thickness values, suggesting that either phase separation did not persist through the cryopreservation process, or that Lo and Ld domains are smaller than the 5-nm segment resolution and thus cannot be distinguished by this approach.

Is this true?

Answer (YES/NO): NO